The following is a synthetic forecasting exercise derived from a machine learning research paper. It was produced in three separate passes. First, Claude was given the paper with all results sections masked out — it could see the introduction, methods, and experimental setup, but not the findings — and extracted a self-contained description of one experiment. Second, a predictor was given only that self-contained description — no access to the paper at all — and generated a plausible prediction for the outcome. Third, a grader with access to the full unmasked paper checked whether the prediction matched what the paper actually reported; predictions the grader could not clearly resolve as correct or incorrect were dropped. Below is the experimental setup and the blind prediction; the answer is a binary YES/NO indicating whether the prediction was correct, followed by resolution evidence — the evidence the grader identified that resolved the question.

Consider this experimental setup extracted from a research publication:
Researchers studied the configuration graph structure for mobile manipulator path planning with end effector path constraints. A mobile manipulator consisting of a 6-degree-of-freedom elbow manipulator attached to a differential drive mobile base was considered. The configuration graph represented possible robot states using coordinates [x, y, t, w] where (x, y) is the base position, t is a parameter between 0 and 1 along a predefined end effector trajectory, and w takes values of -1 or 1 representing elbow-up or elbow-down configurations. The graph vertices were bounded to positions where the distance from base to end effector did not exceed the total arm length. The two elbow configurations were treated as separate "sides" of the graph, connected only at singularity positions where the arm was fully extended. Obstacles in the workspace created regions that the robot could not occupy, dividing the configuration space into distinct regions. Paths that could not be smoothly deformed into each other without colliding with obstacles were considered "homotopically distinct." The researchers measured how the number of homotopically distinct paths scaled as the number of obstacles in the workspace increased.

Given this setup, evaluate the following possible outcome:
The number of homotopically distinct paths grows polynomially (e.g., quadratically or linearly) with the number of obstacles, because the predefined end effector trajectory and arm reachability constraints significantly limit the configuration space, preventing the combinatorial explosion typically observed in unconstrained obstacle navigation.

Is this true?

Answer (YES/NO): NO